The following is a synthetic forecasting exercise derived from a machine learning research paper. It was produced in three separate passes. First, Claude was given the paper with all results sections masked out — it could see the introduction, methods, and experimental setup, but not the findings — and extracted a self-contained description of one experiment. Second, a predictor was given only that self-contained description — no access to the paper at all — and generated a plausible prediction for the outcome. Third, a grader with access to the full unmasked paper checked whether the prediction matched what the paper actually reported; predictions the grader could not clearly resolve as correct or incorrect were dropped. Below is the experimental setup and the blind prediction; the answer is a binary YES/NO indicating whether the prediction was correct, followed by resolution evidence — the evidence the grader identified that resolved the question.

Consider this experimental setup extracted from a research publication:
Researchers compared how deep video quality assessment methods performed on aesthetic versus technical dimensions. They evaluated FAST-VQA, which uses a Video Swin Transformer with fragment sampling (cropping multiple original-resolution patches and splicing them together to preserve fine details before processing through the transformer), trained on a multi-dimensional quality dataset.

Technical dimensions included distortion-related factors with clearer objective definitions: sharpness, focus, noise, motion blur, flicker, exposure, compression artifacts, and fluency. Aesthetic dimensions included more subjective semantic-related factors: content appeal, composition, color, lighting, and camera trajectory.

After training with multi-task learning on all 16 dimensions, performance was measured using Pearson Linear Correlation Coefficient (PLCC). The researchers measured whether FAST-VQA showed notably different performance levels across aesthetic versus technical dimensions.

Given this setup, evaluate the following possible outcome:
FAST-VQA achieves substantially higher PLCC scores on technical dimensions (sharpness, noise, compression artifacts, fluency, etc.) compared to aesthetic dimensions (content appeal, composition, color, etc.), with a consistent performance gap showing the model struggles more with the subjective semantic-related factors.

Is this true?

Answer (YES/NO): YES